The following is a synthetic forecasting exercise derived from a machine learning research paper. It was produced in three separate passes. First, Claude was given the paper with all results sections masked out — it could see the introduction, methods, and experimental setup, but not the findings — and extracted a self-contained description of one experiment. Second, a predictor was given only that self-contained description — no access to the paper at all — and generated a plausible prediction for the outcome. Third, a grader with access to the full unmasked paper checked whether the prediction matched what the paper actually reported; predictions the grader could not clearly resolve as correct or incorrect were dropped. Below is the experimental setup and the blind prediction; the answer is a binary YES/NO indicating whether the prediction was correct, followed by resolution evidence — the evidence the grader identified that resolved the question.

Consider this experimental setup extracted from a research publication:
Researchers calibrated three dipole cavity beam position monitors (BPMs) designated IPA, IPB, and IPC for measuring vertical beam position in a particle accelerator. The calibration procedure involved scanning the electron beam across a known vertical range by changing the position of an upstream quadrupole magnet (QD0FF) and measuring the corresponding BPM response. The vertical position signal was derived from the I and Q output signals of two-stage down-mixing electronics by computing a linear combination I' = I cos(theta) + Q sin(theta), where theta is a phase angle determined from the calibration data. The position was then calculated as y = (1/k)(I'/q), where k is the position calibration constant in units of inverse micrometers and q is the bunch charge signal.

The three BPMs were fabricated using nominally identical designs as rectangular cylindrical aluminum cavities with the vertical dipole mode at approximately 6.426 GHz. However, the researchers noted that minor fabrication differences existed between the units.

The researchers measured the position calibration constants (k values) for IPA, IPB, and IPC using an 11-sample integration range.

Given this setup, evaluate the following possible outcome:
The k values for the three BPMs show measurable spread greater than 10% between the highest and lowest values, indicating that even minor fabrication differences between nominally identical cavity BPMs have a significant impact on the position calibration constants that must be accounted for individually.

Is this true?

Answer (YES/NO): YES